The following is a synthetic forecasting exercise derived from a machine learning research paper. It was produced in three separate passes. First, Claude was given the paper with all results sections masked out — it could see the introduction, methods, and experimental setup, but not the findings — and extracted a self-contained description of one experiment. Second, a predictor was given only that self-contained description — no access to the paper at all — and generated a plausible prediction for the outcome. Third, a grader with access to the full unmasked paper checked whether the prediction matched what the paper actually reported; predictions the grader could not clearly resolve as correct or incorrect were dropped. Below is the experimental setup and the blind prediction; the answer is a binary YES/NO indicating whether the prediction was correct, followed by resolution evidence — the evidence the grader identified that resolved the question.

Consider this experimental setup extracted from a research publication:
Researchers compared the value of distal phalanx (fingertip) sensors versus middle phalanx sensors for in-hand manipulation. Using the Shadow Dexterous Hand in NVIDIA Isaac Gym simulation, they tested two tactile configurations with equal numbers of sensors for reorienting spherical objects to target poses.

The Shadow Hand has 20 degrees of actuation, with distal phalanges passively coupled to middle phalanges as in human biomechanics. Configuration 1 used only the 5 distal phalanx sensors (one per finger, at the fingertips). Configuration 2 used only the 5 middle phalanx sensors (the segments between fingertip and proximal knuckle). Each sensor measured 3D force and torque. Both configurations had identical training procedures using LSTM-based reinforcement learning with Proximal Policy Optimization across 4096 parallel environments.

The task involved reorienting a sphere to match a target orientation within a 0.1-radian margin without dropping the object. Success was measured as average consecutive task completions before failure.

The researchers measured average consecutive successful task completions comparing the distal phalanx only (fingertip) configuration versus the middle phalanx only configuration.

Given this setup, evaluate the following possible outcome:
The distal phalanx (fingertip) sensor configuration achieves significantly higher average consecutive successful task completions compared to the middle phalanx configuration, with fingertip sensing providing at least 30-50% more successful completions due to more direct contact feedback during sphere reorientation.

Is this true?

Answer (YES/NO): NO